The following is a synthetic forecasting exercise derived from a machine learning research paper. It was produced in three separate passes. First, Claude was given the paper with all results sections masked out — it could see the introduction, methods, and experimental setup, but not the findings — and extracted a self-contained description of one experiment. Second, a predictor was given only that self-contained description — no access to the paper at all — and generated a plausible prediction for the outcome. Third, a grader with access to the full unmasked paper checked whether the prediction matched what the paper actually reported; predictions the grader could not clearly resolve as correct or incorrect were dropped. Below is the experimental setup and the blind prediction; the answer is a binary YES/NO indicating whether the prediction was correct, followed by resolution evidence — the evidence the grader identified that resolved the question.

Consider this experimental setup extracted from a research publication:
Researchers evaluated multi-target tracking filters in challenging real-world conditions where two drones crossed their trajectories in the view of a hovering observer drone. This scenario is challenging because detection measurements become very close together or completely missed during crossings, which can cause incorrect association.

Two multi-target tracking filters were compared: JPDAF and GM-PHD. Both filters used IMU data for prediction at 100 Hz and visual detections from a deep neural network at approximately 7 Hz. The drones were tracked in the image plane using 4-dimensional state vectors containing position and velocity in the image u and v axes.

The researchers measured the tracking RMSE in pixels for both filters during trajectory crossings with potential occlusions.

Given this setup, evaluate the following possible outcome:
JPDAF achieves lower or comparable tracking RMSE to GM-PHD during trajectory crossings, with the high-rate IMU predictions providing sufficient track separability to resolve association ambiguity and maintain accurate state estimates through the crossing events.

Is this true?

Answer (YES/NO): NO